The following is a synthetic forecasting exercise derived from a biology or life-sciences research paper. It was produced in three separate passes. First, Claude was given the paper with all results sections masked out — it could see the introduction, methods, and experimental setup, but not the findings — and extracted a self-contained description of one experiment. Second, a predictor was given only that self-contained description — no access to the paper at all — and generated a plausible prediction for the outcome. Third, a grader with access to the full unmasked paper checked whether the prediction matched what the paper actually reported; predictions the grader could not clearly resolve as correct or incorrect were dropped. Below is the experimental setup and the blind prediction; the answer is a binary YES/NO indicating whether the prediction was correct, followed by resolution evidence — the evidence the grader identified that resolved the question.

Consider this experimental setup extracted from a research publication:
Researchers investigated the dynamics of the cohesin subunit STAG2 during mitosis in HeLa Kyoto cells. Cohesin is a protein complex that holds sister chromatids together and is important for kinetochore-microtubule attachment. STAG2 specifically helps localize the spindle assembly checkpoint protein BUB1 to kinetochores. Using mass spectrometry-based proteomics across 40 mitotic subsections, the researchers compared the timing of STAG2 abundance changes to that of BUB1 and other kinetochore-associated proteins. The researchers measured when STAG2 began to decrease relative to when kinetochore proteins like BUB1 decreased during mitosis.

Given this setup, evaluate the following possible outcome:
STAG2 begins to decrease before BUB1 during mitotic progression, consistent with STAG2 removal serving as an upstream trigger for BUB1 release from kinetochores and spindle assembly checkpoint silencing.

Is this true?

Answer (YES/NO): YES